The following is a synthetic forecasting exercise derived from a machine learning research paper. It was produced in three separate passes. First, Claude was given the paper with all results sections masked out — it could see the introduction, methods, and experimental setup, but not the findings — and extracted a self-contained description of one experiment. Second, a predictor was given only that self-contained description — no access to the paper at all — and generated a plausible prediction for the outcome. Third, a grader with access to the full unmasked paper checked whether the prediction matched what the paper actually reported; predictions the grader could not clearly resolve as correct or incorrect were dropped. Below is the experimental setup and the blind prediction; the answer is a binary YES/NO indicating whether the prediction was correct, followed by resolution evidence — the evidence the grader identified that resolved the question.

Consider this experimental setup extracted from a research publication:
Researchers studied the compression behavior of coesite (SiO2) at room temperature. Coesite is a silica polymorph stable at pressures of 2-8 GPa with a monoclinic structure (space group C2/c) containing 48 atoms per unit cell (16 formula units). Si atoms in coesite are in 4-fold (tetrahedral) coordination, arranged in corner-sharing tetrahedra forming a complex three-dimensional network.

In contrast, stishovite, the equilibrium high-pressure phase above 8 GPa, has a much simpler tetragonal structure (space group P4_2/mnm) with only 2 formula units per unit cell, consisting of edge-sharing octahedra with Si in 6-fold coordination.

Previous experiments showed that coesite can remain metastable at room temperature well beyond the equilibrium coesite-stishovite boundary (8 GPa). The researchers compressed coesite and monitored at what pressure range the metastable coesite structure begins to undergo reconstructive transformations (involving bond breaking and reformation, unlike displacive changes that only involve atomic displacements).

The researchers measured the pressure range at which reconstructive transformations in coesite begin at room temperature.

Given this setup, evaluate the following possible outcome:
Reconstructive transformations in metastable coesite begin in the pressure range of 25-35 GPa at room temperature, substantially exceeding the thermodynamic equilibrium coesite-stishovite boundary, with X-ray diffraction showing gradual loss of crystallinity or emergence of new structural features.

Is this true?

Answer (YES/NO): NO